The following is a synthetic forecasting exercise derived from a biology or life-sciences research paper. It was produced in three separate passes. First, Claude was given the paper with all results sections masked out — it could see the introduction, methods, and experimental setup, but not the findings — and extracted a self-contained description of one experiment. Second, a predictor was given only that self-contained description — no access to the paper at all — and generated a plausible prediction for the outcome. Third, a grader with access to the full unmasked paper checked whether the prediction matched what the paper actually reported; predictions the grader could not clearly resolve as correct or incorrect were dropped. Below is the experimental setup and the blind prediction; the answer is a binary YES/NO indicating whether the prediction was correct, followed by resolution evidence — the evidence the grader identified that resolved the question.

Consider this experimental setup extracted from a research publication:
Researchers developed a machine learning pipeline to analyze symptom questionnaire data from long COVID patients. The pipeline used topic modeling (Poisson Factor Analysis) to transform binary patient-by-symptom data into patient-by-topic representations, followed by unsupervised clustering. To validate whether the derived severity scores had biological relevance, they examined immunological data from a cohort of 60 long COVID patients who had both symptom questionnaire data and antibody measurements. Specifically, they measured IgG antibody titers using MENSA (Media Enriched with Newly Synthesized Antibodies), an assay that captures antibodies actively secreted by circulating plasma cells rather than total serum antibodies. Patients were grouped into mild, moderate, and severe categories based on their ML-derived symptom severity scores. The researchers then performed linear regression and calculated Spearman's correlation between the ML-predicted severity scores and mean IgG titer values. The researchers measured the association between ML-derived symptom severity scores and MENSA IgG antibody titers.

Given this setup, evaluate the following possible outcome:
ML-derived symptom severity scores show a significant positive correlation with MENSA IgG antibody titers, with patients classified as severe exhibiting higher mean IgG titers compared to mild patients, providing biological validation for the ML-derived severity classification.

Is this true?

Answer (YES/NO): YES